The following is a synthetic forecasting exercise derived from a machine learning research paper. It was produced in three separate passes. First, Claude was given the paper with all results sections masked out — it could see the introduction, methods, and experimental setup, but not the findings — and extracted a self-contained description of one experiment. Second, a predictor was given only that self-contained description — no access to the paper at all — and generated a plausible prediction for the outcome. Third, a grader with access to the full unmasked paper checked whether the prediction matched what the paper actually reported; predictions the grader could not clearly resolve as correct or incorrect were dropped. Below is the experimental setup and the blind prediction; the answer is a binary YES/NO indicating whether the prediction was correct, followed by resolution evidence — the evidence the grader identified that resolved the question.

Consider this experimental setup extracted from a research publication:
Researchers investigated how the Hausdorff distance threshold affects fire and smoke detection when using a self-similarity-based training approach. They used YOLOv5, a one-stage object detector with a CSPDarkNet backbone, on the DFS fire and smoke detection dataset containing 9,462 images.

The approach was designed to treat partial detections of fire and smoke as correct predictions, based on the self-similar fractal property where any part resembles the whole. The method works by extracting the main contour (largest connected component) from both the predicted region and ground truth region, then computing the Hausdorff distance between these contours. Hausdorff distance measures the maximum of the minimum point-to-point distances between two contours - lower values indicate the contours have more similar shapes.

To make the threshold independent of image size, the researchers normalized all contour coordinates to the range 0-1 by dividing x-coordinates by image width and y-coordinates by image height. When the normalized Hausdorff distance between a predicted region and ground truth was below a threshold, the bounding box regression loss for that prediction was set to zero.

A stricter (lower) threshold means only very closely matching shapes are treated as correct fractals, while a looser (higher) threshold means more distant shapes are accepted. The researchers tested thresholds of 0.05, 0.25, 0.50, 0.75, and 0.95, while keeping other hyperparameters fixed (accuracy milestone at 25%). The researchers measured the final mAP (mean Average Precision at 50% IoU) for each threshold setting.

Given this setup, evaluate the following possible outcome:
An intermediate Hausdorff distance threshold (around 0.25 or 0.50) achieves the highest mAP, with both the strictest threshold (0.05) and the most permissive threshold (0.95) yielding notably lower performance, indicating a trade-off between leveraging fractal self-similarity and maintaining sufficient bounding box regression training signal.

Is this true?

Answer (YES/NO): YES